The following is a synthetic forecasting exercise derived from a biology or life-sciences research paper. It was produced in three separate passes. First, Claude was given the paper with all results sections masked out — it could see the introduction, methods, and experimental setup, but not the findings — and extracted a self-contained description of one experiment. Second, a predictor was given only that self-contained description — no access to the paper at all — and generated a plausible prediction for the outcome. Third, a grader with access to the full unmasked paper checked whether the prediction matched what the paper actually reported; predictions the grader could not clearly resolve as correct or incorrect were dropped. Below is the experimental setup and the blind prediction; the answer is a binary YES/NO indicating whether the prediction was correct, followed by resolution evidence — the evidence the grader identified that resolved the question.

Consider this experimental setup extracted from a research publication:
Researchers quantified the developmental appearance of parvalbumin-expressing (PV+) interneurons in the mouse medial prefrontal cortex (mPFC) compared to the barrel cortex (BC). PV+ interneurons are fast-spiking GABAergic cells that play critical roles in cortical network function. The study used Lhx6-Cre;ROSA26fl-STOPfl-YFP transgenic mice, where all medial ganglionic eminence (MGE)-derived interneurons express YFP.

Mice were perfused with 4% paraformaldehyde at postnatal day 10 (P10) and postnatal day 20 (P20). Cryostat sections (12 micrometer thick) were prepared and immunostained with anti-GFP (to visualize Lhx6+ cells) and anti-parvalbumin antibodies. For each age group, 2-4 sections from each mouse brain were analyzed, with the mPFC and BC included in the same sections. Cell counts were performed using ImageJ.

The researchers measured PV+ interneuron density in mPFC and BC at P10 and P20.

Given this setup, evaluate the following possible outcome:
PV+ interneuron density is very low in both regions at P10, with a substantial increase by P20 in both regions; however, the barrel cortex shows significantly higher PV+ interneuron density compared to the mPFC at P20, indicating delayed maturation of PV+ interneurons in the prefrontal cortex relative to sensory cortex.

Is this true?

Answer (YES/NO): NO